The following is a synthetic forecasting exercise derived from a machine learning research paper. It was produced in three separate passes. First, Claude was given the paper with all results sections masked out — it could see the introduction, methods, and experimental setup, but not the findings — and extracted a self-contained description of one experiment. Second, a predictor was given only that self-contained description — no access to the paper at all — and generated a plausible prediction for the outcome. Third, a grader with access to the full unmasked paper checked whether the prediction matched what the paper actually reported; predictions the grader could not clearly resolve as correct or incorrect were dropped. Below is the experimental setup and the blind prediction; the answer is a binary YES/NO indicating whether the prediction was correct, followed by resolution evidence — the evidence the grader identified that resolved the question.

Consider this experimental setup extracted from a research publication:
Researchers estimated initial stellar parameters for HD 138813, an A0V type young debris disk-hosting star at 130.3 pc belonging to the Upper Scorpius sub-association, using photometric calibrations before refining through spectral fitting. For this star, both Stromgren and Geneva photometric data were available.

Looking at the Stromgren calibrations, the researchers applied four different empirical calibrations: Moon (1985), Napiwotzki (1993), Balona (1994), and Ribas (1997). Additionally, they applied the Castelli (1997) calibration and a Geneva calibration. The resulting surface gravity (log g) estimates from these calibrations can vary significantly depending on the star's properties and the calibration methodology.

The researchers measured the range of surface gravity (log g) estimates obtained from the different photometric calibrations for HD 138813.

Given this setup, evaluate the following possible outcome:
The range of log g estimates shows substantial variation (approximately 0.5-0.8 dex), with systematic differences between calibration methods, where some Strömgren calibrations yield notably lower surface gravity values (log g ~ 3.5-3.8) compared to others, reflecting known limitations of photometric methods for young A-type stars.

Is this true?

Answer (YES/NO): NO